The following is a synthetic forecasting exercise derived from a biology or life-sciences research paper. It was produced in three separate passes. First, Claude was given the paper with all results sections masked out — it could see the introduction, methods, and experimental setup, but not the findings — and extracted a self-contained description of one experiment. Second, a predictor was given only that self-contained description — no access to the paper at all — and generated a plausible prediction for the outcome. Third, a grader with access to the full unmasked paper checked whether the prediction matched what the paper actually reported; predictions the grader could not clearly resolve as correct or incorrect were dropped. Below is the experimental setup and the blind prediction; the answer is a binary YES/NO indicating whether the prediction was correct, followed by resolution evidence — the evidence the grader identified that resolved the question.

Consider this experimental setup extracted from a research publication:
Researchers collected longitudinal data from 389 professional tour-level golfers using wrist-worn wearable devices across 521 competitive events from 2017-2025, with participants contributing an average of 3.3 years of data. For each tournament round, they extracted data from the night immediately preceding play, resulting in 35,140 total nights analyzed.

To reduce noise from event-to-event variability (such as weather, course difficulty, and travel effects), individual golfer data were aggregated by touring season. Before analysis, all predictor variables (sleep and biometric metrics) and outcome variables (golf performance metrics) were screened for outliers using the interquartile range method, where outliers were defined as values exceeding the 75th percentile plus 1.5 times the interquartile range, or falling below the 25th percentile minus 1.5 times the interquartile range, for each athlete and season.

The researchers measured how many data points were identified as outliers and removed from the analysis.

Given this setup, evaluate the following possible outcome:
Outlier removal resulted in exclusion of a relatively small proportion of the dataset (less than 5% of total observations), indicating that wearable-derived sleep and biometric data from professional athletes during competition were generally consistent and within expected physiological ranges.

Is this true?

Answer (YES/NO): NO